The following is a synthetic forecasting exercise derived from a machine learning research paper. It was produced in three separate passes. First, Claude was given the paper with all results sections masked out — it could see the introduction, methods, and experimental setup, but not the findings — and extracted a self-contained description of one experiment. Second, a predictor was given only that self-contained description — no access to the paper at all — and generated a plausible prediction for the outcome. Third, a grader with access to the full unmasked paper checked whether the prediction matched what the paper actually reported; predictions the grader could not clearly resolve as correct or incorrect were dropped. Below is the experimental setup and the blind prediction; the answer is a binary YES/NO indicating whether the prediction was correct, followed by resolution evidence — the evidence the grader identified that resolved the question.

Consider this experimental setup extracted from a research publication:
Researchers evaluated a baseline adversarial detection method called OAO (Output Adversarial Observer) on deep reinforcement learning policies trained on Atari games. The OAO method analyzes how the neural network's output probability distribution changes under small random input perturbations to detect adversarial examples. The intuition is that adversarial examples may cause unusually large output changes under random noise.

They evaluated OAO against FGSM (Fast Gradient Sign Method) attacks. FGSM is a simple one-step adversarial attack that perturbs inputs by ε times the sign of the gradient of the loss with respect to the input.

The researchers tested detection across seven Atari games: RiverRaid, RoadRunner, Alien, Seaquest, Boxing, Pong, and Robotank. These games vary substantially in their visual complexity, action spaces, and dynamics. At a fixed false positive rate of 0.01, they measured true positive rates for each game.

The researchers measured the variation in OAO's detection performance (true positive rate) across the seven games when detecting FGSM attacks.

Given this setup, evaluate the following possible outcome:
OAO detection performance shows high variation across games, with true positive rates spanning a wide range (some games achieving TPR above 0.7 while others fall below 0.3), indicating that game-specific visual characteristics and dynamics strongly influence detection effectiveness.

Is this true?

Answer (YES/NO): YES